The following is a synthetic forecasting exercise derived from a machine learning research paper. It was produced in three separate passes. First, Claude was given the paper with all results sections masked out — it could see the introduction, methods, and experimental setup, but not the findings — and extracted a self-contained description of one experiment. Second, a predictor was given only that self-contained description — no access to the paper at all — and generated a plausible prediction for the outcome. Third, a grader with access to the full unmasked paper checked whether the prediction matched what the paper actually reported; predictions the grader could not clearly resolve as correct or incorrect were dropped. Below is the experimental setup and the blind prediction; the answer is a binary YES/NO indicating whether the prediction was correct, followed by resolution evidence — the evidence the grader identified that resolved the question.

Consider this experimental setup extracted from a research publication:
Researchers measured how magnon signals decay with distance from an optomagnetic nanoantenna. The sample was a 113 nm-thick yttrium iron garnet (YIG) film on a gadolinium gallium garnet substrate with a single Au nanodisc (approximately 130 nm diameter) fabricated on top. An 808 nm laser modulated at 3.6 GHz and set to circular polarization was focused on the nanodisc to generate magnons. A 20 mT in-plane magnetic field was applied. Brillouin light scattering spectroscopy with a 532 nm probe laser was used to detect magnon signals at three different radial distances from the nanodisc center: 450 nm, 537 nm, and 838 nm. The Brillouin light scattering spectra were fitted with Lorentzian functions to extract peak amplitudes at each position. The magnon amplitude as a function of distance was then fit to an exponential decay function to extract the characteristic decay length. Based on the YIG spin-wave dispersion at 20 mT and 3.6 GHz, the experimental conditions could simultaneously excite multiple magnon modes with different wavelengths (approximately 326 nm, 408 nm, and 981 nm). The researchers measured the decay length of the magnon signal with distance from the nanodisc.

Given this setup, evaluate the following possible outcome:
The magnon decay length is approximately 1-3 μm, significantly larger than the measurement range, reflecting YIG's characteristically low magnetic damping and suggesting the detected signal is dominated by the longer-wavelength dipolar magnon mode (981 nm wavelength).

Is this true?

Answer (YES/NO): NO